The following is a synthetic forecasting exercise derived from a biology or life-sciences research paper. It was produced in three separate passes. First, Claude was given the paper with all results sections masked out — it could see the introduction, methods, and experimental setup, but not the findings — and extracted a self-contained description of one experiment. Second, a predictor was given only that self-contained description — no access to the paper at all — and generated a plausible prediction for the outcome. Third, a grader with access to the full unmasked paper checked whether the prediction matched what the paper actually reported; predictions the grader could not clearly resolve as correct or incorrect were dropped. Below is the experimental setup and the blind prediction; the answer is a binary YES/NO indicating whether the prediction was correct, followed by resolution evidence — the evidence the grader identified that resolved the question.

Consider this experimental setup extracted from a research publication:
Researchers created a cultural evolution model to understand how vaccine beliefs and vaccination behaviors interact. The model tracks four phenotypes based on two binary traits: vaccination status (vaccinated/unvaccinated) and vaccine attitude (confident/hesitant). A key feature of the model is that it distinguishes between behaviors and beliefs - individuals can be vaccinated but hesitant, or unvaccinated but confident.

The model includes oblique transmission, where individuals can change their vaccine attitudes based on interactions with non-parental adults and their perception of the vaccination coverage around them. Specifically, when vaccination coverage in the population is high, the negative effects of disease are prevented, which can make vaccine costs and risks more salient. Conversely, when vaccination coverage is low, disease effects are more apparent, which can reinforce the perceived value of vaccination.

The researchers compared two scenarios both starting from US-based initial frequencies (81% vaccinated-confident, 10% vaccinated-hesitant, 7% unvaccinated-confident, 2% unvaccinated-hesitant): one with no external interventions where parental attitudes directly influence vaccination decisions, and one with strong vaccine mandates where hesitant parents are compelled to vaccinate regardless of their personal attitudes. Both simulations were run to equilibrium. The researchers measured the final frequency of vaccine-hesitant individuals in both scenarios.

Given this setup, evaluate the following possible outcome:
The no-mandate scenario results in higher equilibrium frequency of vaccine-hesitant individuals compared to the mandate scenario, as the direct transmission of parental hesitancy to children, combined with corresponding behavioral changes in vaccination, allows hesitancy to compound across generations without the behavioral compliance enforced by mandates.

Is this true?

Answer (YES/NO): NO